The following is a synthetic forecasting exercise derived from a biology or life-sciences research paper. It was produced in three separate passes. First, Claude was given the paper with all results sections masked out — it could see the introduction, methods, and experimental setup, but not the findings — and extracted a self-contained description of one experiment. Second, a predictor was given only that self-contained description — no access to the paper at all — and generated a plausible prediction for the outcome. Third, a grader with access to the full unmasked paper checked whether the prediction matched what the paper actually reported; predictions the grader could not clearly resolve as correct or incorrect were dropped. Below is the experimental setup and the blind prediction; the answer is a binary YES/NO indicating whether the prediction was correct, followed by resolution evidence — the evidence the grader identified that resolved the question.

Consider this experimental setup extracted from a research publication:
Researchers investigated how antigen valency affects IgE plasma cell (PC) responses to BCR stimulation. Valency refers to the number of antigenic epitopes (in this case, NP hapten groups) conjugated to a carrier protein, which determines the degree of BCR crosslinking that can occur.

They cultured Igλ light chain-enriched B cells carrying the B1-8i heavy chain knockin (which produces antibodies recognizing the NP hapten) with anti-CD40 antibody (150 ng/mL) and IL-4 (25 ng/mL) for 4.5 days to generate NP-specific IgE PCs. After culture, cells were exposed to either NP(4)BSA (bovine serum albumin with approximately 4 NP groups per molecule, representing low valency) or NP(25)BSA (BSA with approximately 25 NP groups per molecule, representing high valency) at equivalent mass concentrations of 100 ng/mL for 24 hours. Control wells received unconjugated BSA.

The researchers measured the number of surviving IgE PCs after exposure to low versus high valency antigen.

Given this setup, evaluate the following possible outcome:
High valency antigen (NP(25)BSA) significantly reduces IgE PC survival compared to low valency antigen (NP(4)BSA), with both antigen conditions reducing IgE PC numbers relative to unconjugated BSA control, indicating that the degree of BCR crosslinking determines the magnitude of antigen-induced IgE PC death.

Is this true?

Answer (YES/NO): YES